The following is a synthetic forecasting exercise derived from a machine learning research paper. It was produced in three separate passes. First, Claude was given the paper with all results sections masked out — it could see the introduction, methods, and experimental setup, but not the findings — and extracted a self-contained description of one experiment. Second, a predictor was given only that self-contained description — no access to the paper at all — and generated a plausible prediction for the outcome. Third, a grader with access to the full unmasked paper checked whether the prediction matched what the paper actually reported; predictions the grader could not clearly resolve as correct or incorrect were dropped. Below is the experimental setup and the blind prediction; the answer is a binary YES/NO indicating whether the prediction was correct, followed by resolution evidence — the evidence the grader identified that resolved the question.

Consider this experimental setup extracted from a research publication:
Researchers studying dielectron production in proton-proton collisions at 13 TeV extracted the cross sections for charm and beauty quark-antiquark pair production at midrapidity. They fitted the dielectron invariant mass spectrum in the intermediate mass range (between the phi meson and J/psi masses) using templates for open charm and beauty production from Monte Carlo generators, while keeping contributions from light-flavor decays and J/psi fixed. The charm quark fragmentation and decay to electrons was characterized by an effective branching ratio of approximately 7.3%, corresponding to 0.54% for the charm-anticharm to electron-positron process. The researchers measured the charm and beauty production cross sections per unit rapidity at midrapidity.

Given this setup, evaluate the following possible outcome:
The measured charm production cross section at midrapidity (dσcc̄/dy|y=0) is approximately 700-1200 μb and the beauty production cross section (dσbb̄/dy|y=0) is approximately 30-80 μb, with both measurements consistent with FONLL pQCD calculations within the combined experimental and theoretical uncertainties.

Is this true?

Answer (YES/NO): NO